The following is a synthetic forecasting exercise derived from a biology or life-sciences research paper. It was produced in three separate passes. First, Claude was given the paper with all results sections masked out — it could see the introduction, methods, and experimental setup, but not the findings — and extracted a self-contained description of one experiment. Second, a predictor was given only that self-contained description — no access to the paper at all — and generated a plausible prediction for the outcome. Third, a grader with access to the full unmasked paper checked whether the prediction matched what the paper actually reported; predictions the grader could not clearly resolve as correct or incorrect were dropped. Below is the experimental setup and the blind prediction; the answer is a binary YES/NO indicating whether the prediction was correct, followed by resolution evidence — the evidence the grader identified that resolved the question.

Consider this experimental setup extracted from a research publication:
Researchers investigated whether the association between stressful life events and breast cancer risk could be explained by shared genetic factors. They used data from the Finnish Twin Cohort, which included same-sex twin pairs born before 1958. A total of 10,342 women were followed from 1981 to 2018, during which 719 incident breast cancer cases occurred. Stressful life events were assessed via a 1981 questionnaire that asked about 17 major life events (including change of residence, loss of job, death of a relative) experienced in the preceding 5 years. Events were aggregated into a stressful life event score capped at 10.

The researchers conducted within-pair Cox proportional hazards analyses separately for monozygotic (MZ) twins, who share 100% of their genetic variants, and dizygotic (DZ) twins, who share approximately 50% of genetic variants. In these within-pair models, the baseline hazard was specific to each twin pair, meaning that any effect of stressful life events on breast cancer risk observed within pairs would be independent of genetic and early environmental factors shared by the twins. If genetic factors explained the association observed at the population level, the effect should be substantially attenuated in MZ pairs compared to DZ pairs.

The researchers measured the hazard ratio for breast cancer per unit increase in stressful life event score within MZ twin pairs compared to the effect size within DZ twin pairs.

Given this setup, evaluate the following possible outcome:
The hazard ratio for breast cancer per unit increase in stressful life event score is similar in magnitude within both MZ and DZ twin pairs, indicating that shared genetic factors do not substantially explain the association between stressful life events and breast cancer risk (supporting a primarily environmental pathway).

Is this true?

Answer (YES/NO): NO